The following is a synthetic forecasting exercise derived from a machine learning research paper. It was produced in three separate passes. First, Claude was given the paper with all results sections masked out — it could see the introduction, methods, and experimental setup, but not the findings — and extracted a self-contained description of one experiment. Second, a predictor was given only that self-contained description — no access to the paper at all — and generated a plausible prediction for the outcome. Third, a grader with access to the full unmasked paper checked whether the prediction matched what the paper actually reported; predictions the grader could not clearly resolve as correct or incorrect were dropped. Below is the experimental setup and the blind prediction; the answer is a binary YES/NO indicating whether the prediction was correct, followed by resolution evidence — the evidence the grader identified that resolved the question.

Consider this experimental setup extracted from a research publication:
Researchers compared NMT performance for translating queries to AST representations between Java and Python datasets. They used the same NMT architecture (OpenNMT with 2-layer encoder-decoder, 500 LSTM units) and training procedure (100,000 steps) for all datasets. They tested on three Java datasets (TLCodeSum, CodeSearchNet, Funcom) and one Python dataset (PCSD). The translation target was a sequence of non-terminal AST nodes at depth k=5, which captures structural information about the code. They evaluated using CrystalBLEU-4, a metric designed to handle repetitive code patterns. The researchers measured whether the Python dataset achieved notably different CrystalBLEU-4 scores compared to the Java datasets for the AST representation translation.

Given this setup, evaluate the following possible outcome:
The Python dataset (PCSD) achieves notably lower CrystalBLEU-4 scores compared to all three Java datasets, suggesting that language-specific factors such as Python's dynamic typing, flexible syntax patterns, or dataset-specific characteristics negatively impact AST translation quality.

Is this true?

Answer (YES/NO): NO